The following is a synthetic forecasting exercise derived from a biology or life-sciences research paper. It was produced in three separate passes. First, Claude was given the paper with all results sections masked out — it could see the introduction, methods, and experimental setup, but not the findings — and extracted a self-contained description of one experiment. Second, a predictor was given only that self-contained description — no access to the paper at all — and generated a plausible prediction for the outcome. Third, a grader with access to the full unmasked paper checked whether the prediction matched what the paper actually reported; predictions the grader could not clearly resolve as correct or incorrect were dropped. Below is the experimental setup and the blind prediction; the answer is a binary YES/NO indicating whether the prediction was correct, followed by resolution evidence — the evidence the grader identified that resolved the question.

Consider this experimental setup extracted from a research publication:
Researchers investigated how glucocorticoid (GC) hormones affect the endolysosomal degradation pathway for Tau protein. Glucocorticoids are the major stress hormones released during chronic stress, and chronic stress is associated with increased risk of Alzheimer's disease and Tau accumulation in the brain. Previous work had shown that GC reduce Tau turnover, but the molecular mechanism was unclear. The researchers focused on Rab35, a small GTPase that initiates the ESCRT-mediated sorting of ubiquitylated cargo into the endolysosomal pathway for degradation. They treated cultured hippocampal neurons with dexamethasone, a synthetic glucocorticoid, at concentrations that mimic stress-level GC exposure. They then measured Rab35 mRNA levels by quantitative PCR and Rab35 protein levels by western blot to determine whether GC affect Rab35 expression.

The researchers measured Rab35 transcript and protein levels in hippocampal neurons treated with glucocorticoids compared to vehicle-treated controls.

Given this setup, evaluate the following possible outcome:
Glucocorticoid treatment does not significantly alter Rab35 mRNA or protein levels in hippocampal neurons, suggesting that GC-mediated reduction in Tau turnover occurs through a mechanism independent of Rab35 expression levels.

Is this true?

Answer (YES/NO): NO